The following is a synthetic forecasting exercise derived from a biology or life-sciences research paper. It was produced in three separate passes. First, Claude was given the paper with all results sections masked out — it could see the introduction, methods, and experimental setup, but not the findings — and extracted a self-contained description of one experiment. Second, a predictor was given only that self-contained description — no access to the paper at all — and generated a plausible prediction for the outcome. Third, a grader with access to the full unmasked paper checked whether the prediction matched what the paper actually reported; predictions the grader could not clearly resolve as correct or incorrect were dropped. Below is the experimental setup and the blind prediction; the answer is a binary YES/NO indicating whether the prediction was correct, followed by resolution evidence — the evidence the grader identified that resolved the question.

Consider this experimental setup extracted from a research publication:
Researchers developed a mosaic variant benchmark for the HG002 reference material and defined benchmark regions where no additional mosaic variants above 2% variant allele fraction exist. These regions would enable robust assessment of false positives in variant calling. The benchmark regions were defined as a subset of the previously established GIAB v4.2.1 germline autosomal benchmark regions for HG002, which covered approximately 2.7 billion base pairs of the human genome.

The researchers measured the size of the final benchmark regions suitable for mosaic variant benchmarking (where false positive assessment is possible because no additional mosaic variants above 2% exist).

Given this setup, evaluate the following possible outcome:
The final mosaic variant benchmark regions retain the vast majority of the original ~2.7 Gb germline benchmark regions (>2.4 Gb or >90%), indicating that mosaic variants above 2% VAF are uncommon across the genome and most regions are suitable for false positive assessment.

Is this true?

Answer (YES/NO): YES